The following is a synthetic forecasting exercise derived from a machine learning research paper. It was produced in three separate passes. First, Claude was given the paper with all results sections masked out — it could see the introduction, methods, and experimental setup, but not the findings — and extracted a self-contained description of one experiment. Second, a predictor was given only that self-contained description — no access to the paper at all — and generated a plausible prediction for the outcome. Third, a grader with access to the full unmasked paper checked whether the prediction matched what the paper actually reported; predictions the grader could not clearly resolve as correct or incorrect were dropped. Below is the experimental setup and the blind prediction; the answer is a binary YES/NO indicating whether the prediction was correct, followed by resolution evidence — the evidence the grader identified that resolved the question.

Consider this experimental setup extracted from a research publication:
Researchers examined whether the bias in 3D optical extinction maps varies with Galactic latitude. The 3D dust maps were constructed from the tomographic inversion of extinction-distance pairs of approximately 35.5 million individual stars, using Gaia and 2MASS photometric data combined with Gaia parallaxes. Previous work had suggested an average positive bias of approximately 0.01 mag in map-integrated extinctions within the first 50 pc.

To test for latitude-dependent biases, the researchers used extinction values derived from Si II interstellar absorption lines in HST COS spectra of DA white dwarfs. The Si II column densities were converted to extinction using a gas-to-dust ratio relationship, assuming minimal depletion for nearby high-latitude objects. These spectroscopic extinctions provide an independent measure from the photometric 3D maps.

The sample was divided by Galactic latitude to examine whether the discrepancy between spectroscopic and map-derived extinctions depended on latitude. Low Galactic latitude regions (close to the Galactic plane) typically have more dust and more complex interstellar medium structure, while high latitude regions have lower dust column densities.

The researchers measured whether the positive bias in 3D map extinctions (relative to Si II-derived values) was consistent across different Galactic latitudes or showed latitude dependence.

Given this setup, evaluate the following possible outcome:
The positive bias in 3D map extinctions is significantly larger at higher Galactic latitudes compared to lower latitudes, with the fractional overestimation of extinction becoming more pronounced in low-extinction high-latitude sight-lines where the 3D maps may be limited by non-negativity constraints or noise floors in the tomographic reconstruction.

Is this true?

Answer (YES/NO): NO